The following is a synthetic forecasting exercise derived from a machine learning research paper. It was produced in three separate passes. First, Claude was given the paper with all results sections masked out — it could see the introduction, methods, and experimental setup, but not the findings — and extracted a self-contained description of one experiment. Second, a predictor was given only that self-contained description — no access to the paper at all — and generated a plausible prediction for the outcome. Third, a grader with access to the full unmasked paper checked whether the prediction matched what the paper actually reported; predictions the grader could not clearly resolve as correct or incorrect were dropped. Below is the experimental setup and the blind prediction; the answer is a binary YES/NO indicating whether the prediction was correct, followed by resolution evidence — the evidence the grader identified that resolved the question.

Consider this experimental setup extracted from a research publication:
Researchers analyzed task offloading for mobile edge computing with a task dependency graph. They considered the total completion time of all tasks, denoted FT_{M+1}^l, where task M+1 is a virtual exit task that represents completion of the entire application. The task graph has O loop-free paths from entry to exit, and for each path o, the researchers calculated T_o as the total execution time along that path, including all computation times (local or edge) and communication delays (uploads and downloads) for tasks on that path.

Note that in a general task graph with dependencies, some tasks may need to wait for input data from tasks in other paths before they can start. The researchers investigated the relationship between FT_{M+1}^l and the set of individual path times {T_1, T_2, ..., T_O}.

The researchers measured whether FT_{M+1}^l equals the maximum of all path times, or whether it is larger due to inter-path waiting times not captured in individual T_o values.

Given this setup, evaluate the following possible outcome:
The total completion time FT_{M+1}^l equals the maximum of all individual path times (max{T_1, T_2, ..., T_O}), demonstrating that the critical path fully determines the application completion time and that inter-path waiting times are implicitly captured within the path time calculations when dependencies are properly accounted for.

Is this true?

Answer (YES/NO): YES